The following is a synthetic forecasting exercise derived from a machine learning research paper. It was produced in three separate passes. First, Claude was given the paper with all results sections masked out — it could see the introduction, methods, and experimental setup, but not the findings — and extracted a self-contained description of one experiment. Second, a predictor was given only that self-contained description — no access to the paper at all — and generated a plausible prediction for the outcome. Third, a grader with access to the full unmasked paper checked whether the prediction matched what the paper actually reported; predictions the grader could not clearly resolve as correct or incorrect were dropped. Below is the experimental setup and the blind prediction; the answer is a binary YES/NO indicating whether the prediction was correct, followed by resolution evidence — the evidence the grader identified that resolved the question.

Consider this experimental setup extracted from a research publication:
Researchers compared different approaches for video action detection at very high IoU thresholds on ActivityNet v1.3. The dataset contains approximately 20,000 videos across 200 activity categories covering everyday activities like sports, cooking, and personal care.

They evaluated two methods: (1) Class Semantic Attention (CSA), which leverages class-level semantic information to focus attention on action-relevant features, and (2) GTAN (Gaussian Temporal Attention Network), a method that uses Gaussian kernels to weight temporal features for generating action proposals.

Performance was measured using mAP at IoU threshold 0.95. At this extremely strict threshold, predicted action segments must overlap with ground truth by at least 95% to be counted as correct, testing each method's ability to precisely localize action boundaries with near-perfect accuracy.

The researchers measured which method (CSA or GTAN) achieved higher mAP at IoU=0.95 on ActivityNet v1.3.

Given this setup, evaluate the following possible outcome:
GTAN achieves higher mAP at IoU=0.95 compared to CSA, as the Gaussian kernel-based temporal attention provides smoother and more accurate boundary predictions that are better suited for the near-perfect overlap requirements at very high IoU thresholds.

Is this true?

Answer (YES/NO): YES